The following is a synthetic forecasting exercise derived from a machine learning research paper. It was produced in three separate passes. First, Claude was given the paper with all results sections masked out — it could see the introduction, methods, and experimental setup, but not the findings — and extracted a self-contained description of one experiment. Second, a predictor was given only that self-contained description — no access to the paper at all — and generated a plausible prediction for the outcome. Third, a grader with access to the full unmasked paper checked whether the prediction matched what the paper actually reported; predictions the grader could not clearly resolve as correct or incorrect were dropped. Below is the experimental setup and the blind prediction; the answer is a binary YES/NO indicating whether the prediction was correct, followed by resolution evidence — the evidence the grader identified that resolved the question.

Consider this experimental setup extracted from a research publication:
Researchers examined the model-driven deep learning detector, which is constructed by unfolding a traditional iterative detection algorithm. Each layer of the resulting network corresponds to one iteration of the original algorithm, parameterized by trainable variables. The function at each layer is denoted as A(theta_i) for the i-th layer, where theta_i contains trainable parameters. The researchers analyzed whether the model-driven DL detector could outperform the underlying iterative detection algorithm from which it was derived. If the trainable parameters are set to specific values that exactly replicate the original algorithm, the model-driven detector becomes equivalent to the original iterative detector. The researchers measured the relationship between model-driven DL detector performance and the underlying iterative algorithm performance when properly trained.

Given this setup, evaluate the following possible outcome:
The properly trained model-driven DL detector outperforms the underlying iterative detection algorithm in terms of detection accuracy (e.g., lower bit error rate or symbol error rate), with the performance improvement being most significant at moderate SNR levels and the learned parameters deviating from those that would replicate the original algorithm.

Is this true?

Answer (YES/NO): NO